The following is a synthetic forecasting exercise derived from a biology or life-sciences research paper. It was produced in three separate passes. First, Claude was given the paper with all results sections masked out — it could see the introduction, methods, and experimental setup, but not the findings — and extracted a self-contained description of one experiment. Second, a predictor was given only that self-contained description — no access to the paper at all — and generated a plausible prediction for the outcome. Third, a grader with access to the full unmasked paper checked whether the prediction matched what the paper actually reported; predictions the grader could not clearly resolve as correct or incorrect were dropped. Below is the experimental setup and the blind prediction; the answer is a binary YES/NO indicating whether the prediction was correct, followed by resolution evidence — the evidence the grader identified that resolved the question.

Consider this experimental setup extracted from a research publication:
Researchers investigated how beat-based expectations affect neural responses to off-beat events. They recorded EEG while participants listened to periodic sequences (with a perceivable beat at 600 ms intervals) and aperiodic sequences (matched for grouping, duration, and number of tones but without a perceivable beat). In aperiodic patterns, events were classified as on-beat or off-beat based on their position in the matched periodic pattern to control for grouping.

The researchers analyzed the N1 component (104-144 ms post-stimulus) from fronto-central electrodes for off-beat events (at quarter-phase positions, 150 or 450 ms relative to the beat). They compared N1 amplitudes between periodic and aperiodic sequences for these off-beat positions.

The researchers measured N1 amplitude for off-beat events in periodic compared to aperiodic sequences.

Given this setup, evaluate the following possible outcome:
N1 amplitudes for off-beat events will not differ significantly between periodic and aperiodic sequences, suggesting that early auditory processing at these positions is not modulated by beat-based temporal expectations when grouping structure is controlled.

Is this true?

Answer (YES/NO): NO